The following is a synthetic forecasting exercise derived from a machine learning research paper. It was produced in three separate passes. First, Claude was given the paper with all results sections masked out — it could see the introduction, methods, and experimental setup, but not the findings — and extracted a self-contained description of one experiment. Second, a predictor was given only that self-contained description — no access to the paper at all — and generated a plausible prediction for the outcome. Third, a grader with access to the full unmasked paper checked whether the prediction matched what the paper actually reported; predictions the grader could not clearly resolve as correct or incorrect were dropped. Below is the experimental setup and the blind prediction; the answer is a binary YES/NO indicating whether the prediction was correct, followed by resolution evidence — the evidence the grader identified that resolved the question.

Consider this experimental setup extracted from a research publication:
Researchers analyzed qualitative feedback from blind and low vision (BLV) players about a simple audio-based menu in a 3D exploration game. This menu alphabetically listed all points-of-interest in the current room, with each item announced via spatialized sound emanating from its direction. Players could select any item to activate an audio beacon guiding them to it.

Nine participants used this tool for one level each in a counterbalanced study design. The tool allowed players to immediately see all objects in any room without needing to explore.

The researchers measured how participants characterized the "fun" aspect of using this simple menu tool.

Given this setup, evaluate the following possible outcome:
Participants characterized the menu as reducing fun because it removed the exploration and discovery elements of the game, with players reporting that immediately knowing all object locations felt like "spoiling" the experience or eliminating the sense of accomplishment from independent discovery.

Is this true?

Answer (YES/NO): NO